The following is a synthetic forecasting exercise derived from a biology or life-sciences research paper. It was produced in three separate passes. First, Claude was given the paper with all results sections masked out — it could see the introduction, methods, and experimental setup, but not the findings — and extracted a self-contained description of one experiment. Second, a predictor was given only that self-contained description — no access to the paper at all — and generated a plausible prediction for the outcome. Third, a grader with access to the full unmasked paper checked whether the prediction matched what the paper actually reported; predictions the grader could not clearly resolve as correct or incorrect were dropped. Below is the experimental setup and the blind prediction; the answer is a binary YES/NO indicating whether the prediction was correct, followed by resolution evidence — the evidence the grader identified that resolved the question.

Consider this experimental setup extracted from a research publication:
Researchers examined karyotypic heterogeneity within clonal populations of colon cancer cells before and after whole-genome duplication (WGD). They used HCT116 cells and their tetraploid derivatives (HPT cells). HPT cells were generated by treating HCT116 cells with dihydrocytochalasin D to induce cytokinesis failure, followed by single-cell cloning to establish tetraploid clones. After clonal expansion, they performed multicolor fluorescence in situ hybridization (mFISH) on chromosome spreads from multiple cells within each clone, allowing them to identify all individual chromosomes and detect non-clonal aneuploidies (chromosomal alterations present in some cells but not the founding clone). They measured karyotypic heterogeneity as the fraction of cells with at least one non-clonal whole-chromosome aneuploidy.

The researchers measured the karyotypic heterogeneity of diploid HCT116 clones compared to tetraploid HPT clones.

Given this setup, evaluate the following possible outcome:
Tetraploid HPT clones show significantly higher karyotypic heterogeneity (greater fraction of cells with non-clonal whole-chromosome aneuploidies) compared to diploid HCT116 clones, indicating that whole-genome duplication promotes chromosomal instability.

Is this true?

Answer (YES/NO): YES